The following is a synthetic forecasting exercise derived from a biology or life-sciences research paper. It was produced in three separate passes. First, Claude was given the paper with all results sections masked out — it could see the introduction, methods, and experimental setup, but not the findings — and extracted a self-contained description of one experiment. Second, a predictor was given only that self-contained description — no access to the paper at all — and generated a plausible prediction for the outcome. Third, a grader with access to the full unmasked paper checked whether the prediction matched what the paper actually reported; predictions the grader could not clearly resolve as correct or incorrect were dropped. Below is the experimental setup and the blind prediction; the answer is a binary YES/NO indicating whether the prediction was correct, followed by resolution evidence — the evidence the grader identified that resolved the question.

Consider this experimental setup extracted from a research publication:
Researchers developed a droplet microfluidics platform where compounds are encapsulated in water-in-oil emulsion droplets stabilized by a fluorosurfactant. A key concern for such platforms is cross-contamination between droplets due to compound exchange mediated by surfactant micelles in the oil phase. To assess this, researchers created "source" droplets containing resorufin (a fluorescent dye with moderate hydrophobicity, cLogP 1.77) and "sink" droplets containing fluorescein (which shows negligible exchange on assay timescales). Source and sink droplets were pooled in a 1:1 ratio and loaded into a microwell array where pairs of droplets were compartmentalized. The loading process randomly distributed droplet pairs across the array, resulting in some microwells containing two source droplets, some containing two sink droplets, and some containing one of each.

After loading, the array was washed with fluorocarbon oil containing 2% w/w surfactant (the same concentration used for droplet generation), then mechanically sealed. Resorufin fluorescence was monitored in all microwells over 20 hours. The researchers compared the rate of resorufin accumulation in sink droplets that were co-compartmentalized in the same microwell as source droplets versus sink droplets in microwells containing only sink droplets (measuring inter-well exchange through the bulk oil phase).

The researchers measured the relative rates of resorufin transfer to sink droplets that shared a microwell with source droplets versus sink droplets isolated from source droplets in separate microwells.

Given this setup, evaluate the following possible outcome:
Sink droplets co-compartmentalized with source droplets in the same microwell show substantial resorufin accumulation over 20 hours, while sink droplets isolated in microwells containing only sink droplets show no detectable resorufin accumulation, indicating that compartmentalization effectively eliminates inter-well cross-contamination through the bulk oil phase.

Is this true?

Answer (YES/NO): YES